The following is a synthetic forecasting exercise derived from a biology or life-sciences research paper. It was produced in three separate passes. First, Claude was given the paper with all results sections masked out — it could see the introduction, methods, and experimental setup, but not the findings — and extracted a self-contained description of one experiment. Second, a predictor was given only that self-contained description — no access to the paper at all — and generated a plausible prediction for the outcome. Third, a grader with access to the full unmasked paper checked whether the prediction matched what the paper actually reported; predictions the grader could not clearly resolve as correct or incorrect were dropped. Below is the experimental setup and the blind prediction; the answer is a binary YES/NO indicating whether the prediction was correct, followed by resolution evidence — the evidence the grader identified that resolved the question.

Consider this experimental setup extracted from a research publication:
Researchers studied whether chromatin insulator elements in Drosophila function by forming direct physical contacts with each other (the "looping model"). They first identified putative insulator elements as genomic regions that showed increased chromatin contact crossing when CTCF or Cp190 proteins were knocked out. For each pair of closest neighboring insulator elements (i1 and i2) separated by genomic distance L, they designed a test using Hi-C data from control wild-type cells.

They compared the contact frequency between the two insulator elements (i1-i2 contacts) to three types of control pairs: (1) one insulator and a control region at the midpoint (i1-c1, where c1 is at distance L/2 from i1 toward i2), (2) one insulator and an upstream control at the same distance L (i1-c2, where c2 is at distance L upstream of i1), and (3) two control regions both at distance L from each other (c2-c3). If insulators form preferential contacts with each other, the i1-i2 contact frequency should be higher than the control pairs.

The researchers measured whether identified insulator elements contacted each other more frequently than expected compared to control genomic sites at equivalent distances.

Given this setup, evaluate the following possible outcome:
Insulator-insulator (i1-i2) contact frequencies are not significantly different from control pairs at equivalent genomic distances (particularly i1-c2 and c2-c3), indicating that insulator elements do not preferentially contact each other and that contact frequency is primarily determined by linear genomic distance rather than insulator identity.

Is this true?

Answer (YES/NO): YES